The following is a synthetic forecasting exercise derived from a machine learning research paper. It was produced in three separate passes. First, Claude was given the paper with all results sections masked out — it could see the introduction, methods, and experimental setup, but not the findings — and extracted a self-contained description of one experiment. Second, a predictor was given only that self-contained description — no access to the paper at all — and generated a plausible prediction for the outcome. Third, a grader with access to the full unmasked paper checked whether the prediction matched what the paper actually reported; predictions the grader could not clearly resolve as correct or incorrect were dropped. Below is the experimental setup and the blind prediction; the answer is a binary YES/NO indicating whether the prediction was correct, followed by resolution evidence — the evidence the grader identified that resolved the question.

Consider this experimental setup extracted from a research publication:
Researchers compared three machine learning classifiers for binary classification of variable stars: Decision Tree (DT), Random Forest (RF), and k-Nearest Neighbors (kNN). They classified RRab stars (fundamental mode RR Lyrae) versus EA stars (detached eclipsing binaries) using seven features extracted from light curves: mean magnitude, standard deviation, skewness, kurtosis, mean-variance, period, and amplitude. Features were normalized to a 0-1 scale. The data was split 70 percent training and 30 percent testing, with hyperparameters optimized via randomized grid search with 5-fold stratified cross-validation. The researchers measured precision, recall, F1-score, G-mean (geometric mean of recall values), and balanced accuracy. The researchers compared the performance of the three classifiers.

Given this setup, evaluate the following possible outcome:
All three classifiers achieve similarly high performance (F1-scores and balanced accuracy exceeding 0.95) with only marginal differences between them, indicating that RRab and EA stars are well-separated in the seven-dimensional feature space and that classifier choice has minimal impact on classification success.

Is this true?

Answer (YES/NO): NO